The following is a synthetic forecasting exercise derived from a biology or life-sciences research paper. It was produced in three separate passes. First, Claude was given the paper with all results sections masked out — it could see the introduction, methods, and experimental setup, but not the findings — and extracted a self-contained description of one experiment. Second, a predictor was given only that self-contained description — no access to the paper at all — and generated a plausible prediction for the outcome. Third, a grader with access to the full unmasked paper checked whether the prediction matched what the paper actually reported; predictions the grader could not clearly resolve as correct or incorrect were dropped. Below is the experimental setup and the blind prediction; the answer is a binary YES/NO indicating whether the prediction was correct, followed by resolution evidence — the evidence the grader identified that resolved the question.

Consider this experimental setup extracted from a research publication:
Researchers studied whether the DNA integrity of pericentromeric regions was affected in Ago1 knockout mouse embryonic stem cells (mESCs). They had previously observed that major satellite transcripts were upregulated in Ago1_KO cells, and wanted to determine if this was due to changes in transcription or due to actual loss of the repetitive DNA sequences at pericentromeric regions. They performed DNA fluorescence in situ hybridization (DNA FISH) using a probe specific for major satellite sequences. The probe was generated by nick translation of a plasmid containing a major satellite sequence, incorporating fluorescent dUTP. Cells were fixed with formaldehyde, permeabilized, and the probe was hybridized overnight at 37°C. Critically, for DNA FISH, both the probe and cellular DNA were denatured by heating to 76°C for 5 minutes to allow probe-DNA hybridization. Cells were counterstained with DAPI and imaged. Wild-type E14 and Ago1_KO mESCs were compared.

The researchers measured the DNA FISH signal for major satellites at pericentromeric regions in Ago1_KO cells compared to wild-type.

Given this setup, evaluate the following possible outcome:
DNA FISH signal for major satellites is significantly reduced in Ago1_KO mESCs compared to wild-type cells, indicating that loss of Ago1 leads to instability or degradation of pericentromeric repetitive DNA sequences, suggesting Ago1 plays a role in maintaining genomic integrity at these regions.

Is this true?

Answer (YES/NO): NO